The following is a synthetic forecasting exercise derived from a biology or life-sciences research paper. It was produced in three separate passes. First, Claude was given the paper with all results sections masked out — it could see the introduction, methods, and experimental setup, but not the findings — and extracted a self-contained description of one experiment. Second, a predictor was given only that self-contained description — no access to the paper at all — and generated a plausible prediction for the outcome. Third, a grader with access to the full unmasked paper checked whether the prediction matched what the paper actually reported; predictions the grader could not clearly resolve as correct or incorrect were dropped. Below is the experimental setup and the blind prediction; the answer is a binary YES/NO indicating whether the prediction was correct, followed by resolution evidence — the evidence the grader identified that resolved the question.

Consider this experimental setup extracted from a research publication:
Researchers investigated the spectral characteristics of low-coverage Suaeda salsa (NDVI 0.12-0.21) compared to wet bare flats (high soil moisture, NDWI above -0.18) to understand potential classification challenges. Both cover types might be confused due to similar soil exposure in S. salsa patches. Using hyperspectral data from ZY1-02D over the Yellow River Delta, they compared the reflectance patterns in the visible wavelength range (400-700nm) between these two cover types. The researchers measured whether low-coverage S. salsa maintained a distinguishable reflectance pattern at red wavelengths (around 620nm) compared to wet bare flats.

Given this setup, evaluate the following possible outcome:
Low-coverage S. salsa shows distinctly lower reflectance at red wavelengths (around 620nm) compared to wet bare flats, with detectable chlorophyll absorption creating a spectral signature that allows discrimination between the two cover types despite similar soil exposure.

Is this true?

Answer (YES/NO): NO